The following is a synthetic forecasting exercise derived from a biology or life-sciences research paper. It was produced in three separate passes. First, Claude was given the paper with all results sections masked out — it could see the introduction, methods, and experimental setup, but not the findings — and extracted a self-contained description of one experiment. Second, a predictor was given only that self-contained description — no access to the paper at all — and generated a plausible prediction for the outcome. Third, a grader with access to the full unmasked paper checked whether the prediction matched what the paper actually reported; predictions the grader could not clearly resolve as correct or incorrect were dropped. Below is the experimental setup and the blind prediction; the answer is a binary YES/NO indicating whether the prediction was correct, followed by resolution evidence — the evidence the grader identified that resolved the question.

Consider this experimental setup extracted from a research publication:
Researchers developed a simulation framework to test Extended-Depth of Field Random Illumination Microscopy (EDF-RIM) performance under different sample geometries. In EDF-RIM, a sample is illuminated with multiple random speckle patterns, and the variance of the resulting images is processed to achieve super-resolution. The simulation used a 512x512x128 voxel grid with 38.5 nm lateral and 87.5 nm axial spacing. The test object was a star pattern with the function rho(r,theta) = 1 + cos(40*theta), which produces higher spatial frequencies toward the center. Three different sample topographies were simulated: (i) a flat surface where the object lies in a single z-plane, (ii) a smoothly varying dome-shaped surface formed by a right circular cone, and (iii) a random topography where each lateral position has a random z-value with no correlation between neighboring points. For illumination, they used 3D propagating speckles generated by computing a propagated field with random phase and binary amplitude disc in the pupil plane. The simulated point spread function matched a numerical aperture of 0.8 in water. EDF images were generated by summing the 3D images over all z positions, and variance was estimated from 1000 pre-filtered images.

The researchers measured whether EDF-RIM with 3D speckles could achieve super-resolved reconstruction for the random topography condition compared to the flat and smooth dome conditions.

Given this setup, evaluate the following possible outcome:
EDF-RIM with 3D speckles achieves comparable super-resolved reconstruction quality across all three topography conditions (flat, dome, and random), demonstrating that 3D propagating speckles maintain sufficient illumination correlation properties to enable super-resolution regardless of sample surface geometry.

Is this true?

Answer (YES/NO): NO